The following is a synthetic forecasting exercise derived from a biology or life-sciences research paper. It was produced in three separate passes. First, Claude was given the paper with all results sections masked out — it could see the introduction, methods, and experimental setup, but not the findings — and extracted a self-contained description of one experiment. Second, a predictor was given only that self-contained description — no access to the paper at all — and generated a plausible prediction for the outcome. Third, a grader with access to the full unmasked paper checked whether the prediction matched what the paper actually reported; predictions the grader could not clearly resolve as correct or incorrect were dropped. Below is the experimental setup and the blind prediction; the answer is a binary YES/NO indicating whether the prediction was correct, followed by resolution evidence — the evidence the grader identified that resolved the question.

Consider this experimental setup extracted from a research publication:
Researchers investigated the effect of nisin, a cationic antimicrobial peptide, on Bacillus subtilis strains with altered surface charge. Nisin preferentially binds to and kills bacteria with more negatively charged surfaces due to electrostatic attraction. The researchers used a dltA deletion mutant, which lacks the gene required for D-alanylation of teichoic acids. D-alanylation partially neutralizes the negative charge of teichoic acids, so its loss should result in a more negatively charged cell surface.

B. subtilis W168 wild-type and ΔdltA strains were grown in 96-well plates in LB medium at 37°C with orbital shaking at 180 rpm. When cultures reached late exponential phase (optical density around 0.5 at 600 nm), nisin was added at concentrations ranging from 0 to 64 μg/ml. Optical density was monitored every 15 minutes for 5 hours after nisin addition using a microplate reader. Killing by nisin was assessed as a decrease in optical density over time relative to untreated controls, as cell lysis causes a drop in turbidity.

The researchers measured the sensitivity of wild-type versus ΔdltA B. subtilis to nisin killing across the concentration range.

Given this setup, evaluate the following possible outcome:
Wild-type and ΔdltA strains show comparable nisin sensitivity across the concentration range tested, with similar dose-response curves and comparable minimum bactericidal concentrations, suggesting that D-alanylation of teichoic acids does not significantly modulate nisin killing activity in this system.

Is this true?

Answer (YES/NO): NO